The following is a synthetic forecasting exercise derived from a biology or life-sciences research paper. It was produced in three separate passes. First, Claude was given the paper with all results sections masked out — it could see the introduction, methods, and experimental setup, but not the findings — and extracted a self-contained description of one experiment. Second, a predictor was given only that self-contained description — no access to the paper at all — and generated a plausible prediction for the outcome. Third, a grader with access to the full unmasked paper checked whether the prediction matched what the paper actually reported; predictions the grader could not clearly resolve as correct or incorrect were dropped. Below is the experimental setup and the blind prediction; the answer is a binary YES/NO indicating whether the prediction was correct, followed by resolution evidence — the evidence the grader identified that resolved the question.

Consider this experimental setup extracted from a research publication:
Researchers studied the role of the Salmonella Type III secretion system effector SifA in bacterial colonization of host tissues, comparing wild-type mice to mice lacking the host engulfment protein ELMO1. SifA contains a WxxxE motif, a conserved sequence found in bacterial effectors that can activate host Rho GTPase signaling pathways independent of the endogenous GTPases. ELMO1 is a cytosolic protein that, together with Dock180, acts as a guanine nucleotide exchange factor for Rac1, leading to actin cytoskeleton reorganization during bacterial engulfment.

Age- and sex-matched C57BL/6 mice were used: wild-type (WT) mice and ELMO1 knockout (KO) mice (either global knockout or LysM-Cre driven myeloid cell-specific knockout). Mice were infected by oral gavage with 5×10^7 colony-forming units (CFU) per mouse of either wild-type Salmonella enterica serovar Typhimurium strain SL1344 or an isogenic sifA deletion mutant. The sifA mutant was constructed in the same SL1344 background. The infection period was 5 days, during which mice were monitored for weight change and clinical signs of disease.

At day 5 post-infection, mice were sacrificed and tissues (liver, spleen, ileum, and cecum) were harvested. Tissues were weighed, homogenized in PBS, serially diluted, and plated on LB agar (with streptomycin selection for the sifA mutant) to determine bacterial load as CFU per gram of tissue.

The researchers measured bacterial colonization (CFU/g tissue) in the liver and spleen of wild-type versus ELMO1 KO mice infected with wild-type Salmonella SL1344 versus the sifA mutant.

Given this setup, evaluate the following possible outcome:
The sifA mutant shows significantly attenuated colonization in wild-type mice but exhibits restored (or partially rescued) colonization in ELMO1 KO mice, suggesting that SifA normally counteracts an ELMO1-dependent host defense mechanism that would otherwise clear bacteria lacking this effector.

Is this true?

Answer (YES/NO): NO